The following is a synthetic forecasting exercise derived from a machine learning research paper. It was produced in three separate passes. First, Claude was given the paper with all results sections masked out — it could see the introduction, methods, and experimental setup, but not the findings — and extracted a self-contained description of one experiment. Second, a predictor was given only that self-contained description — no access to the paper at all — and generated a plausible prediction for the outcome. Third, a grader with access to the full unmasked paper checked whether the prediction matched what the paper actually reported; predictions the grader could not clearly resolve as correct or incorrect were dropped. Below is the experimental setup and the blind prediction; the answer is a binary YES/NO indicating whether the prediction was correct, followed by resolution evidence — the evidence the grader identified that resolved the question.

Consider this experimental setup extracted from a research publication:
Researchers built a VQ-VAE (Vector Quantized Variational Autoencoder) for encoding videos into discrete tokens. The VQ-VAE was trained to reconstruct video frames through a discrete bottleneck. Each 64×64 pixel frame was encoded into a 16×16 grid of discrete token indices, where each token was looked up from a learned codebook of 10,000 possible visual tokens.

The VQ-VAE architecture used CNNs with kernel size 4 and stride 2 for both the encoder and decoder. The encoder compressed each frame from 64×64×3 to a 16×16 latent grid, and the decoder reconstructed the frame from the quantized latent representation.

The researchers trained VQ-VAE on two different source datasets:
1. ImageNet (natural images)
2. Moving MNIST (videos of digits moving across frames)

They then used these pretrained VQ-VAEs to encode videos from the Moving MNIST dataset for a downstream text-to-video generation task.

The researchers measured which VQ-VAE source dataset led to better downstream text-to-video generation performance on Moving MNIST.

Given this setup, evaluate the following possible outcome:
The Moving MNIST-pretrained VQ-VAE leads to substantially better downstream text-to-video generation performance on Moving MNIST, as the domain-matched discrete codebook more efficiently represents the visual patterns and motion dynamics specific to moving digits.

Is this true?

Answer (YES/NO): YES